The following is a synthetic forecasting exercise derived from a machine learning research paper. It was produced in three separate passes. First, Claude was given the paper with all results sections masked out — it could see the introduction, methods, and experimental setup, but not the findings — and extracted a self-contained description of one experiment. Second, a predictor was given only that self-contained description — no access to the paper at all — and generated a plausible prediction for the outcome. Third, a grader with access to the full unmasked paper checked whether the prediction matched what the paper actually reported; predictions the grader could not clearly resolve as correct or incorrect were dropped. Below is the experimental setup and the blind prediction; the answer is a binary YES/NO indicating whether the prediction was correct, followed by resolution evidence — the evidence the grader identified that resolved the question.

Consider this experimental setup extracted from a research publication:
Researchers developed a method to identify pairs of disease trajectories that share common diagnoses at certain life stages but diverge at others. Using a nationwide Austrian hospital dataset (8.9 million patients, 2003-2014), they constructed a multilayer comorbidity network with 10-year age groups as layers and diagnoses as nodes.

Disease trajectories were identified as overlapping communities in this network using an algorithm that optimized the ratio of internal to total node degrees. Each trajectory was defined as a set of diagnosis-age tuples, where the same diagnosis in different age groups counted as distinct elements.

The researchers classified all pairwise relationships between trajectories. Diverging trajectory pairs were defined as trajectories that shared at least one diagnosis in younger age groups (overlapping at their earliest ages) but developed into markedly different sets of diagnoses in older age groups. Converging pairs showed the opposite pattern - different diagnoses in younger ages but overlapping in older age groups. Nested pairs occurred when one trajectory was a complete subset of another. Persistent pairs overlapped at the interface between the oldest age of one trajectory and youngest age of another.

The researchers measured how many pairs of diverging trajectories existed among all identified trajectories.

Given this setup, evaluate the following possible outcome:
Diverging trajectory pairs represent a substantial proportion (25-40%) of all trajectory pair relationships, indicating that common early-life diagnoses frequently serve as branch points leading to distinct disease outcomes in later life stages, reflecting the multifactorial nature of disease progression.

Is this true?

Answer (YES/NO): NO